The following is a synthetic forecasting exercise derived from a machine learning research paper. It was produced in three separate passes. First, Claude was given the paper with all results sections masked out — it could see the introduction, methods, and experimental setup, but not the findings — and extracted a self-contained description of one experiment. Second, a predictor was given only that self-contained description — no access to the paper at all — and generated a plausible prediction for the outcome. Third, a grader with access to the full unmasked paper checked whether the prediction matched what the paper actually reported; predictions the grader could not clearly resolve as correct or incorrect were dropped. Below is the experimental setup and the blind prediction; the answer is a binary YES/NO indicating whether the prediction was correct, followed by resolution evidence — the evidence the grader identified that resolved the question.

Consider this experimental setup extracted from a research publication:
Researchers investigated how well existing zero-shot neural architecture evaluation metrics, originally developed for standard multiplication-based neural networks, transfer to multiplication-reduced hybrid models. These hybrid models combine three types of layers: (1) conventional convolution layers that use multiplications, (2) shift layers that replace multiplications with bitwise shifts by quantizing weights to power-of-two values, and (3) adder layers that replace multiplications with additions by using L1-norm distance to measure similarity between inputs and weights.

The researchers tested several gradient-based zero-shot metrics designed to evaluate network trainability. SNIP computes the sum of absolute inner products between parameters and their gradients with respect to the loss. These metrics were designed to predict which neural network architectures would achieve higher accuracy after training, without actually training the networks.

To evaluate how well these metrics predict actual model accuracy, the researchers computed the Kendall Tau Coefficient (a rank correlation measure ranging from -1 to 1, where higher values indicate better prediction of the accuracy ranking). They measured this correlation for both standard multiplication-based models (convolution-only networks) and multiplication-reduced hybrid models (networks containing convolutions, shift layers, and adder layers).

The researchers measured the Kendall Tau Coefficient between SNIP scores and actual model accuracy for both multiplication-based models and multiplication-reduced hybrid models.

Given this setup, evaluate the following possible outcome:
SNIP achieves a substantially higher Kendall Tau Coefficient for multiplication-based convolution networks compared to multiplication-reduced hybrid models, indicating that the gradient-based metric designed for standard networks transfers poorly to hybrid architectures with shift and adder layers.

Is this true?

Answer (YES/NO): YES